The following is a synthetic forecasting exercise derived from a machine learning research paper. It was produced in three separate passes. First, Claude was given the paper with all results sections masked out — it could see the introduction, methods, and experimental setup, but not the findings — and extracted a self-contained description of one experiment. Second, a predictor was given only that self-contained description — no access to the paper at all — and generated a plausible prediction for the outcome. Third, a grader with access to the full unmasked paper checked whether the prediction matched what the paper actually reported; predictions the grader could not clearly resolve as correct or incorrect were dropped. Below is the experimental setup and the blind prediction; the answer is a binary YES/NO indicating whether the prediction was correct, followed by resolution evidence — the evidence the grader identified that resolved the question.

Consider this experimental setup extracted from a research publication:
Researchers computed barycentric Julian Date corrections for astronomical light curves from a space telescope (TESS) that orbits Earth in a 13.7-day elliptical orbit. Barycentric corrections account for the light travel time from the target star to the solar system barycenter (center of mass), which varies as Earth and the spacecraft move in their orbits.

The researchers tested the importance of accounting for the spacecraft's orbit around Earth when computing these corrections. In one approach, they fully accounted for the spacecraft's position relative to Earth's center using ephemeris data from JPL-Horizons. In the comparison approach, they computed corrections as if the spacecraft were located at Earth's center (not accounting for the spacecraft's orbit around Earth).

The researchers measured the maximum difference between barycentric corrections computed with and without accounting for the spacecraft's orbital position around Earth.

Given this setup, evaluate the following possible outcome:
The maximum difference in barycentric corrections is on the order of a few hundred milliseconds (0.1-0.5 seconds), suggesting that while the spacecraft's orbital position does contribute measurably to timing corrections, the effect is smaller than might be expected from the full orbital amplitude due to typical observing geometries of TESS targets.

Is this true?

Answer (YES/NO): NO